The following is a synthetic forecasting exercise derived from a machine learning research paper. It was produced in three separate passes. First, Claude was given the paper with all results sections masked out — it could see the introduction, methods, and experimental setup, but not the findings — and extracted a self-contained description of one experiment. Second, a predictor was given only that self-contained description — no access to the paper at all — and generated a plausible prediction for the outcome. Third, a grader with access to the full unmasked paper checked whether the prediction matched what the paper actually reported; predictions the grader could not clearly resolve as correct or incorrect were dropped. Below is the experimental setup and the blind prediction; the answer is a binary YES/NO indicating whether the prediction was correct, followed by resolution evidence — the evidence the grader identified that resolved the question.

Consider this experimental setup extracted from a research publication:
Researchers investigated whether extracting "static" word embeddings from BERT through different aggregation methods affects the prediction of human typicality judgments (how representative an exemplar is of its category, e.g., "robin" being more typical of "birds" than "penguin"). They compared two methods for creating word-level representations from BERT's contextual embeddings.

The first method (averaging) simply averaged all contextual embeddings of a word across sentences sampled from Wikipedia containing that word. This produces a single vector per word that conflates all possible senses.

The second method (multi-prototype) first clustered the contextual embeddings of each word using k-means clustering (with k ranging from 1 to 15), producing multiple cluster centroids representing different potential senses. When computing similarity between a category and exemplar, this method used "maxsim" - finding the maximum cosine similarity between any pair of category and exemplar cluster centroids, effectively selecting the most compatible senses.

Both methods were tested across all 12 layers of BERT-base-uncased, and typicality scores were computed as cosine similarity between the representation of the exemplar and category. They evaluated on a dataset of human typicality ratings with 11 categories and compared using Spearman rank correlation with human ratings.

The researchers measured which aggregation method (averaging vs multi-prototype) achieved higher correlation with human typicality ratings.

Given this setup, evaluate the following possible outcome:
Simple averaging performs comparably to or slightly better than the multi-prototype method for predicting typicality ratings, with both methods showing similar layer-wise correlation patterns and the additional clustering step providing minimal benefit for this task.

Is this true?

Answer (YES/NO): NO